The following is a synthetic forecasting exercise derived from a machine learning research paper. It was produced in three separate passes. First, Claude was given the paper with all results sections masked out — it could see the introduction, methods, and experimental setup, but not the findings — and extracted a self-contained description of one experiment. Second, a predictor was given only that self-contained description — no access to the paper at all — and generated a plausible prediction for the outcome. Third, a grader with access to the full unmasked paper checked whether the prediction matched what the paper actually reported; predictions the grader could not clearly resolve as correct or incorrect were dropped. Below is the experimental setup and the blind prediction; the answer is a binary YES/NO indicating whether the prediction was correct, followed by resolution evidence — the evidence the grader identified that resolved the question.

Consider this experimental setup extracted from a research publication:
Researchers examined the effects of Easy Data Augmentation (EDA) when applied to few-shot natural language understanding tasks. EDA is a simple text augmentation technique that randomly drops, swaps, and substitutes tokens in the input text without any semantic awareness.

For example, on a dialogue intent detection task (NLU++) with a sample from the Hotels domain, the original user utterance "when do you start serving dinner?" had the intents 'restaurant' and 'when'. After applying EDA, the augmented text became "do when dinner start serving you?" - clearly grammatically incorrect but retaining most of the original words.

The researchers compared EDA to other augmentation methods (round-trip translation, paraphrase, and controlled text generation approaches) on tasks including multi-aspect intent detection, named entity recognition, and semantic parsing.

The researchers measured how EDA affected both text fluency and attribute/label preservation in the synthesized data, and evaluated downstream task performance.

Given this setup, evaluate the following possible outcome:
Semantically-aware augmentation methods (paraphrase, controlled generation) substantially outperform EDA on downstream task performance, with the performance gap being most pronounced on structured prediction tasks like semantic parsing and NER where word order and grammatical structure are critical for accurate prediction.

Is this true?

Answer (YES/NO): NO